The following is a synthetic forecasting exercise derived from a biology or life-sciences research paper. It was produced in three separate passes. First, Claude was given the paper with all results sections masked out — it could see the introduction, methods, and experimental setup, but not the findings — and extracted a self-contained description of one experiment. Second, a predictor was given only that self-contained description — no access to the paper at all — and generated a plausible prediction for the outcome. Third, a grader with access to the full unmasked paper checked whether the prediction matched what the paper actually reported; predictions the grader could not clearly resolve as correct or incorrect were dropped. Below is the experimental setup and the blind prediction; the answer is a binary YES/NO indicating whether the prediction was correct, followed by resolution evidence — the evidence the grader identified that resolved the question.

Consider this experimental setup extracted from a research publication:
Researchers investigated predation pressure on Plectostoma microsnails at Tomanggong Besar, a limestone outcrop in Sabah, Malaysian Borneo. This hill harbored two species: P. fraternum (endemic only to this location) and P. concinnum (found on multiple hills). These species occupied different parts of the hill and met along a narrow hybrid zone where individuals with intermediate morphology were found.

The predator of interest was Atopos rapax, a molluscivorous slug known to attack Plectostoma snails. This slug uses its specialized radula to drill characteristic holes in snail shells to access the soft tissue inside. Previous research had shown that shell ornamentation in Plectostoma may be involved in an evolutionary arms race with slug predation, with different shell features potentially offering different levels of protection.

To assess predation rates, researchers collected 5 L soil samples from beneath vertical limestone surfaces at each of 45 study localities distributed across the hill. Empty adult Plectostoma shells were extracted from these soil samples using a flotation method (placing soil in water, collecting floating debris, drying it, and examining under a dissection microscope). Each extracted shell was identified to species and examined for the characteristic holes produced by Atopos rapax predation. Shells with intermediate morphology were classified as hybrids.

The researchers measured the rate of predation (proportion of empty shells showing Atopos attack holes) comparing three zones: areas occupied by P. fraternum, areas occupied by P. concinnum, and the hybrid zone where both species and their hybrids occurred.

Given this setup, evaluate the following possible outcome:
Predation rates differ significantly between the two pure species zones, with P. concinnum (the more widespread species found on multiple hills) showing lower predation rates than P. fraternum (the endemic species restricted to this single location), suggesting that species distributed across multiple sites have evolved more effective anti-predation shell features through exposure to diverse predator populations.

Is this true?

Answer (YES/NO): YES